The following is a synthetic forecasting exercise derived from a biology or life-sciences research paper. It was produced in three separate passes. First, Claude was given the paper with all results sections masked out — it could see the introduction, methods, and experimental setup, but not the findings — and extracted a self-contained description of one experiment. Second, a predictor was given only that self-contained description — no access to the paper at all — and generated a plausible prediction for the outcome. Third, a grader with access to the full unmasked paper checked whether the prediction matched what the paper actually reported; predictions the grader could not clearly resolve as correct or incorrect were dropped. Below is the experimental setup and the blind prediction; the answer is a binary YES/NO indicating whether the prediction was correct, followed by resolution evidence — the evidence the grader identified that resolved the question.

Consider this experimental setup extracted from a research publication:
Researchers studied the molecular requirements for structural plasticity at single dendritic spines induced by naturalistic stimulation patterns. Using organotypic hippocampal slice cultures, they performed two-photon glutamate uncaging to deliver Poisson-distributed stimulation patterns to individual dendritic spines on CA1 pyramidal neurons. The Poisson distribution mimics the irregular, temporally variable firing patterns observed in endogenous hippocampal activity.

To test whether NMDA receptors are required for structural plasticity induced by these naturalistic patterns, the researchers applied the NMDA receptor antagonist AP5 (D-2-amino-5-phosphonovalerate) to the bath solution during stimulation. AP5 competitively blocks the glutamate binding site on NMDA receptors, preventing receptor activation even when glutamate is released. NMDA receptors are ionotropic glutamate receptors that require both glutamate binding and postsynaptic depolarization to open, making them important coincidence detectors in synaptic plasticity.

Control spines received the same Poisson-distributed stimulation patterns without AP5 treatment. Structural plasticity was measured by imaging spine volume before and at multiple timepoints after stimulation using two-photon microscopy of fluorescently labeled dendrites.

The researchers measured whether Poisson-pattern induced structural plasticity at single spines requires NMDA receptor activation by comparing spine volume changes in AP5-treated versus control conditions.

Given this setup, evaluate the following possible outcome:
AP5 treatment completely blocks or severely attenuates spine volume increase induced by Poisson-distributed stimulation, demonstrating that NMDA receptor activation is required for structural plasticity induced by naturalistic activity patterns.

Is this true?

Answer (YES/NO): YES